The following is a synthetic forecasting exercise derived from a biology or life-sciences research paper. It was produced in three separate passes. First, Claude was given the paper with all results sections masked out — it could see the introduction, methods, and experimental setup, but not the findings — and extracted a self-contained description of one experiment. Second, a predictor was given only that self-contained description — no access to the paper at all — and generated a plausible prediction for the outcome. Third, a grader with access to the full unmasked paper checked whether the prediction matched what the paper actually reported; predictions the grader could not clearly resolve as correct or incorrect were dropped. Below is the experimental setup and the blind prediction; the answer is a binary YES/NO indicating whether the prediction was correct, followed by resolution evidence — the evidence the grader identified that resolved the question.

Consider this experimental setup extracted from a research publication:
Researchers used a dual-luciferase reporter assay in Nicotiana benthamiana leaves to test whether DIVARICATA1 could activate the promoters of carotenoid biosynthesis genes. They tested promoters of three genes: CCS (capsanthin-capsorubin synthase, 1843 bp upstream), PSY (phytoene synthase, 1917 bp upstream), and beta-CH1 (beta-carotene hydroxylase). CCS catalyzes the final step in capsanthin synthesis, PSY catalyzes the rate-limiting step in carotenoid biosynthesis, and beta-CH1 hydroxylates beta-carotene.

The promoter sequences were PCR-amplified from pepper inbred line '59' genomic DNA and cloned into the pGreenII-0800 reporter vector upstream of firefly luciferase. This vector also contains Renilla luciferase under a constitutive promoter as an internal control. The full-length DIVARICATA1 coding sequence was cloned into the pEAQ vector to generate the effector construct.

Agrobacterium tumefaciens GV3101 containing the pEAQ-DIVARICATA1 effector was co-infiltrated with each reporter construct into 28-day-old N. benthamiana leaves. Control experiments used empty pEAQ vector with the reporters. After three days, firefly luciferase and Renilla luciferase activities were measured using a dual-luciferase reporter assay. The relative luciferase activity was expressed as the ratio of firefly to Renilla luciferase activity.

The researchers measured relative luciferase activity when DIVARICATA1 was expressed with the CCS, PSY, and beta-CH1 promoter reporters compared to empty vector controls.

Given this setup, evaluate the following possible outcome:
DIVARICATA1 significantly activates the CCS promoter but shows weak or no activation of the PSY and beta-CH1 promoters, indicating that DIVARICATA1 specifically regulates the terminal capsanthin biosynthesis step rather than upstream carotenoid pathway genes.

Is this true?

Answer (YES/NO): NO